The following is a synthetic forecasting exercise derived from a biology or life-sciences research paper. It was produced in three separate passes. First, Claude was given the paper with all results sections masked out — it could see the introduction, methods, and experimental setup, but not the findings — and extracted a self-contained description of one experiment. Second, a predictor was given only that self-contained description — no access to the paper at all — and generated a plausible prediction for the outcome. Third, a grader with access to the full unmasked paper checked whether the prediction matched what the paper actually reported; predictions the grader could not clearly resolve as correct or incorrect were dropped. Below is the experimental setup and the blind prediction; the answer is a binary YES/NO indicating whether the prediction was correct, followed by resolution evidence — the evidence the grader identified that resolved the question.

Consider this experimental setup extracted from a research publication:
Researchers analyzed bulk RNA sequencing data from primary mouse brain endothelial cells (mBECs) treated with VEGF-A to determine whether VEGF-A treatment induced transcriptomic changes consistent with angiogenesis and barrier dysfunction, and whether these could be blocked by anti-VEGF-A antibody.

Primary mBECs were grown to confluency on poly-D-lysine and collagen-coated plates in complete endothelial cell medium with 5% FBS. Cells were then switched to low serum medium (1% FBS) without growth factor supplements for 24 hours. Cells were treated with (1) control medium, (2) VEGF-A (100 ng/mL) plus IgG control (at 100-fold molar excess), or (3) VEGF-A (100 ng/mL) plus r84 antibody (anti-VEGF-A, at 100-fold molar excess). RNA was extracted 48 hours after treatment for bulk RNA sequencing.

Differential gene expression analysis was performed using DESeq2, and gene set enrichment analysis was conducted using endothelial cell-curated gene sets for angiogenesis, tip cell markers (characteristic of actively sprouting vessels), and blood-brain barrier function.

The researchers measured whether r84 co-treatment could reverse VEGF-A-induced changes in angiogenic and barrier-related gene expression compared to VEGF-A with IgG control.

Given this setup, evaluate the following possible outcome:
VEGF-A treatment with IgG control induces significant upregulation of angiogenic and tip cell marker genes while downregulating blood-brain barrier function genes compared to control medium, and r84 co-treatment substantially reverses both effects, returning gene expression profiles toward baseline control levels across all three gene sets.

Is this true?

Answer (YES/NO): NO